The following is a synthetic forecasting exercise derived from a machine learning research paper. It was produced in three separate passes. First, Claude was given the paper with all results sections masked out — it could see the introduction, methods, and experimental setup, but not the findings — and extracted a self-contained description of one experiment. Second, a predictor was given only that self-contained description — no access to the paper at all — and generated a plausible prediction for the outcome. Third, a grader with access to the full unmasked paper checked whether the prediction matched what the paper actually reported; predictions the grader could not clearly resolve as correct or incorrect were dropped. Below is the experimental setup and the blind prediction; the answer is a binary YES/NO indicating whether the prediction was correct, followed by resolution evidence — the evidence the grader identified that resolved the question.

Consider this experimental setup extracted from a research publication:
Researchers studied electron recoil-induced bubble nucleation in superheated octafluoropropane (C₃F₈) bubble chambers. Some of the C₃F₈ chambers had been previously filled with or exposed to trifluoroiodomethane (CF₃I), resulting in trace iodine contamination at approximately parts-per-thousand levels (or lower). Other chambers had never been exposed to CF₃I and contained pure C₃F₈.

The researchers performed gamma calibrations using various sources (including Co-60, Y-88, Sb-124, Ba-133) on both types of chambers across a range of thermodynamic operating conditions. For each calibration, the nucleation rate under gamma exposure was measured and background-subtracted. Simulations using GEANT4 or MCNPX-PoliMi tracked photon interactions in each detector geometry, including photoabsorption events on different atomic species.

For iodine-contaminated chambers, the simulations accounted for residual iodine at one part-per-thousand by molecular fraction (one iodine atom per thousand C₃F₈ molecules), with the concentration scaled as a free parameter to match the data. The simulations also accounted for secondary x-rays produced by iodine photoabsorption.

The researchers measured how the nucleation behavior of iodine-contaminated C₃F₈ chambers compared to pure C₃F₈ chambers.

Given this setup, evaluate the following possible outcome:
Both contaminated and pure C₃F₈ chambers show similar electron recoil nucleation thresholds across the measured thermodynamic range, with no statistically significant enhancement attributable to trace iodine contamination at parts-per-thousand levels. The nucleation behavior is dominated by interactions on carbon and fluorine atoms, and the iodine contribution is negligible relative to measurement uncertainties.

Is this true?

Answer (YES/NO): NO